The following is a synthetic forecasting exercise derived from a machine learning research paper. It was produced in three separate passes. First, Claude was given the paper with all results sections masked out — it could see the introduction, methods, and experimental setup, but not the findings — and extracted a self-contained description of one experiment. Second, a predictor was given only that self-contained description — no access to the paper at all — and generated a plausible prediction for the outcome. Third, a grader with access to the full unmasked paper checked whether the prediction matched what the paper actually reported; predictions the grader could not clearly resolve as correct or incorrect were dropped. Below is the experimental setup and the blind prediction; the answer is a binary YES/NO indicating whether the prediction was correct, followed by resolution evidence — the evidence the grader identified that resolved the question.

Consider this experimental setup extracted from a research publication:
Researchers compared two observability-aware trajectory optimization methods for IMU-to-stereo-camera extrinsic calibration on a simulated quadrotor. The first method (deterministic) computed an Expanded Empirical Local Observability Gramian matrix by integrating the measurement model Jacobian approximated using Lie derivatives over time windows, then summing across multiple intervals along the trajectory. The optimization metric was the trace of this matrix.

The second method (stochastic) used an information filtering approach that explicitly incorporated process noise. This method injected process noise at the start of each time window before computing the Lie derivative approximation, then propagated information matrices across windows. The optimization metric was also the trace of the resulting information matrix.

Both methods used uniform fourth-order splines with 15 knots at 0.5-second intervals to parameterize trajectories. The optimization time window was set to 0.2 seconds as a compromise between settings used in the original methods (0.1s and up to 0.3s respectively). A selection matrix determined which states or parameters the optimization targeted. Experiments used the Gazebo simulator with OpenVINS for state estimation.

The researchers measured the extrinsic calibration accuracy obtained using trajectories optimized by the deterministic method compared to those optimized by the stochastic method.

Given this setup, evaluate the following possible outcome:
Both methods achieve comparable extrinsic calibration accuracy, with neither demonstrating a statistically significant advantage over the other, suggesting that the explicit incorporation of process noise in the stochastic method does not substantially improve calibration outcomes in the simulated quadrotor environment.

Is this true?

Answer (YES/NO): NO